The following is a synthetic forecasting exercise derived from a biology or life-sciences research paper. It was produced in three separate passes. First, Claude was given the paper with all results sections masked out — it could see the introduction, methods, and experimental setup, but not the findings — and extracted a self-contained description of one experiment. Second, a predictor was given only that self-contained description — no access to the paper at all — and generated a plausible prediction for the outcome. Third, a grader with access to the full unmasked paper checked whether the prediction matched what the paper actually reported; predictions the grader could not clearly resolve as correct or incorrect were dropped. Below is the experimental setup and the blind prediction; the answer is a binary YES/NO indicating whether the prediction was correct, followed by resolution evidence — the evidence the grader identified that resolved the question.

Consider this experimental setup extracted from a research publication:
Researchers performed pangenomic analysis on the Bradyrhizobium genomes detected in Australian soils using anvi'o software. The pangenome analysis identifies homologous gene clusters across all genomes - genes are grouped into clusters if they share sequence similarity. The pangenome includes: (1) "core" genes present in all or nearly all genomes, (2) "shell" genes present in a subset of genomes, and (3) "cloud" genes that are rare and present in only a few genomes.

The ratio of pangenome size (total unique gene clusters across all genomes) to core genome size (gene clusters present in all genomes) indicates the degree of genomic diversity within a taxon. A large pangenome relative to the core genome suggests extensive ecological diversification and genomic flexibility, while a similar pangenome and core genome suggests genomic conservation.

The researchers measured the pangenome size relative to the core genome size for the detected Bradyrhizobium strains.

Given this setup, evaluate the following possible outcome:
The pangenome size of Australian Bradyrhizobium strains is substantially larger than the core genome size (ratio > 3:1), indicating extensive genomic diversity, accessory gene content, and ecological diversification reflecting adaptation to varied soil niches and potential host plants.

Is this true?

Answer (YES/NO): YES